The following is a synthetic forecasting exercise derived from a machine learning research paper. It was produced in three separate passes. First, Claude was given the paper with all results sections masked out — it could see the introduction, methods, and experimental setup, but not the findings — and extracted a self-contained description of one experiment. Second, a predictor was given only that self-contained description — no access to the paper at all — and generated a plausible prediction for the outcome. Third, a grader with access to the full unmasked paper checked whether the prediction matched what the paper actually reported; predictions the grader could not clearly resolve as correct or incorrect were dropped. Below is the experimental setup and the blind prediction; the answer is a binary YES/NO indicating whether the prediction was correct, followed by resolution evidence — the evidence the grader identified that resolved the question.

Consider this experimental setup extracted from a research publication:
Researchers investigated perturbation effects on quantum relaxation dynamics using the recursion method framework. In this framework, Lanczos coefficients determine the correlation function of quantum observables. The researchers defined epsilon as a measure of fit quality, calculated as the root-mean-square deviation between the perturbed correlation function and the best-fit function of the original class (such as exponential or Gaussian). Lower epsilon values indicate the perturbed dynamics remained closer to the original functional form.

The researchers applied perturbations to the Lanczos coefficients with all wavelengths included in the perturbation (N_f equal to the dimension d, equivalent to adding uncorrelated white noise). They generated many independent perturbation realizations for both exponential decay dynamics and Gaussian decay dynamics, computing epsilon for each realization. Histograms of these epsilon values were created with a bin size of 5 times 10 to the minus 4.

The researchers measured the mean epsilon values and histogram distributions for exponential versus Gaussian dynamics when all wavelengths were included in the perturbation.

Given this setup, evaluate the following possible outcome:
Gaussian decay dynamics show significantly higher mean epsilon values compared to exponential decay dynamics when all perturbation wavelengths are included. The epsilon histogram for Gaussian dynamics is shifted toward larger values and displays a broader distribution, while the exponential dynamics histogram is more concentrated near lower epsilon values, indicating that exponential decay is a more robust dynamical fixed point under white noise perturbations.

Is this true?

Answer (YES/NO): NO